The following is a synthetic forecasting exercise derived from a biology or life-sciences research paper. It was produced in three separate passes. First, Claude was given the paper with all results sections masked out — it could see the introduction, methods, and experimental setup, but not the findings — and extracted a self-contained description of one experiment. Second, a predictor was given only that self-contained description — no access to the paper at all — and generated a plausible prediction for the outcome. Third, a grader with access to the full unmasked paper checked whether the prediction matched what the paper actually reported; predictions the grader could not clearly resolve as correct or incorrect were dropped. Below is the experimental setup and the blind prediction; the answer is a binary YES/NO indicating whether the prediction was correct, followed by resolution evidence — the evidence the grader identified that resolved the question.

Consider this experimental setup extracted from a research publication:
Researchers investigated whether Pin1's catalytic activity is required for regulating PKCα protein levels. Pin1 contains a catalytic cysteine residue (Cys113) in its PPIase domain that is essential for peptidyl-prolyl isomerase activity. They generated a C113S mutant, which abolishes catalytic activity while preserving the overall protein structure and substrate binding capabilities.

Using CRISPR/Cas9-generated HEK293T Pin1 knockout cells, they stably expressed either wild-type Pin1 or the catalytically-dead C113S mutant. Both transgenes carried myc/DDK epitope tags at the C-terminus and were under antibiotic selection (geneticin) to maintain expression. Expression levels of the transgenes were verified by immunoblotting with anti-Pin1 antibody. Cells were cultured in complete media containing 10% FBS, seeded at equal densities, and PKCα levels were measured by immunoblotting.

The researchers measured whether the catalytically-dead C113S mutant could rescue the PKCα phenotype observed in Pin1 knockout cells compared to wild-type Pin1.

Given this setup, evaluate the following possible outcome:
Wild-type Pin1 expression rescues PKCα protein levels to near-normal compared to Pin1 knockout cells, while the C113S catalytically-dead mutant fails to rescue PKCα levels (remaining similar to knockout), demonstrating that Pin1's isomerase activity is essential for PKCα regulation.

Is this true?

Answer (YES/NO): NO